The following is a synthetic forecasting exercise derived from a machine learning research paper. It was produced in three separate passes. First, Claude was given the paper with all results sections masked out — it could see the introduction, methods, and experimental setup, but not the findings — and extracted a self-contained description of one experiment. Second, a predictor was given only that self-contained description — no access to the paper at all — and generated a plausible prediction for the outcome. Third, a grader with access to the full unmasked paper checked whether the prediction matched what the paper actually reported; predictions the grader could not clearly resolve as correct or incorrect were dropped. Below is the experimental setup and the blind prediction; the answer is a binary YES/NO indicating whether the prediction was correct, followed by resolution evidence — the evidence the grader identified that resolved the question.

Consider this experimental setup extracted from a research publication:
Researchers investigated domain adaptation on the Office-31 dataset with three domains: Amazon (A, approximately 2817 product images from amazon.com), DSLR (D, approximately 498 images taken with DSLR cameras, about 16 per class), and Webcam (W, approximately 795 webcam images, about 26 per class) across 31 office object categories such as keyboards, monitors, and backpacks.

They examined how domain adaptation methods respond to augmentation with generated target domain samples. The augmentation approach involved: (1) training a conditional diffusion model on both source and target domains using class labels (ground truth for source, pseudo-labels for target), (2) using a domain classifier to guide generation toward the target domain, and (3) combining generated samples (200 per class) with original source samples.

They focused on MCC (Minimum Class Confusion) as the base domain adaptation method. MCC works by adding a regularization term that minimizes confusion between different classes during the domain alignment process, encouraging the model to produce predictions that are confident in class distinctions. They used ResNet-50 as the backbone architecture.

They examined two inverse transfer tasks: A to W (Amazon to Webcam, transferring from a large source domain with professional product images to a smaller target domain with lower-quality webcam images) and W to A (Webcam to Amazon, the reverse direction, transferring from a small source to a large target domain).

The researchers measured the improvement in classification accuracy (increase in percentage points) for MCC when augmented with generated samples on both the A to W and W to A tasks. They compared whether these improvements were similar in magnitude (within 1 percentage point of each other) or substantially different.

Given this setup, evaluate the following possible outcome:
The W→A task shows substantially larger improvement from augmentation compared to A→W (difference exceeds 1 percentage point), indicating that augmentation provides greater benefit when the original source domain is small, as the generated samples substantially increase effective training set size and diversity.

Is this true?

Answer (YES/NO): YES